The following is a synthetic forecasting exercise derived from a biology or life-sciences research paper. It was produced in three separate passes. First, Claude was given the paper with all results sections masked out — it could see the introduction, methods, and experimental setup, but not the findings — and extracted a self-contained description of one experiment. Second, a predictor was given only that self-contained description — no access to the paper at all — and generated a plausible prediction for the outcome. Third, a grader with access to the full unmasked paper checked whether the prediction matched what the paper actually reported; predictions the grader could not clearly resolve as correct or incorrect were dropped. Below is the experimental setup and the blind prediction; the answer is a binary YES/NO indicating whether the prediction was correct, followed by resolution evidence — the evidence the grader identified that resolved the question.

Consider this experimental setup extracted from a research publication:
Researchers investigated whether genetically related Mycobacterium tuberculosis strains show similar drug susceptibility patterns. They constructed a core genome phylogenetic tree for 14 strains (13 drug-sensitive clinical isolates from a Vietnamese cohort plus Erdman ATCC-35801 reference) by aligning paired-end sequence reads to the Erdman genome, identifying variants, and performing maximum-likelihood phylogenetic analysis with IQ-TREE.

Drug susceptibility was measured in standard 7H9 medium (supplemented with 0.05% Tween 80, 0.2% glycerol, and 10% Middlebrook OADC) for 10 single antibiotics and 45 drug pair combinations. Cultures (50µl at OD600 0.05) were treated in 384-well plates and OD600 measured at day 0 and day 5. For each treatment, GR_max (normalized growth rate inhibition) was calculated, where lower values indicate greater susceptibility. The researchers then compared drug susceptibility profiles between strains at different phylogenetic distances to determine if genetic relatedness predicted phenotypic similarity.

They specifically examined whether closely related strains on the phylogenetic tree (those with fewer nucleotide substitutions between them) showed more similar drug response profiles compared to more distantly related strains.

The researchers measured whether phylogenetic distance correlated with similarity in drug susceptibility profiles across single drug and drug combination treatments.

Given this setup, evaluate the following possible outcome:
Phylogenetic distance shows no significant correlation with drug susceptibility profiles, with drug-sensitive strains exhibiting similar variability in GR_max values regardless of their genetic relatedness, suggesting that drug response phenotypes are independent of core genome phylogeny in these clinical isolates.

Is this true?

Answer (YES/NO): YES